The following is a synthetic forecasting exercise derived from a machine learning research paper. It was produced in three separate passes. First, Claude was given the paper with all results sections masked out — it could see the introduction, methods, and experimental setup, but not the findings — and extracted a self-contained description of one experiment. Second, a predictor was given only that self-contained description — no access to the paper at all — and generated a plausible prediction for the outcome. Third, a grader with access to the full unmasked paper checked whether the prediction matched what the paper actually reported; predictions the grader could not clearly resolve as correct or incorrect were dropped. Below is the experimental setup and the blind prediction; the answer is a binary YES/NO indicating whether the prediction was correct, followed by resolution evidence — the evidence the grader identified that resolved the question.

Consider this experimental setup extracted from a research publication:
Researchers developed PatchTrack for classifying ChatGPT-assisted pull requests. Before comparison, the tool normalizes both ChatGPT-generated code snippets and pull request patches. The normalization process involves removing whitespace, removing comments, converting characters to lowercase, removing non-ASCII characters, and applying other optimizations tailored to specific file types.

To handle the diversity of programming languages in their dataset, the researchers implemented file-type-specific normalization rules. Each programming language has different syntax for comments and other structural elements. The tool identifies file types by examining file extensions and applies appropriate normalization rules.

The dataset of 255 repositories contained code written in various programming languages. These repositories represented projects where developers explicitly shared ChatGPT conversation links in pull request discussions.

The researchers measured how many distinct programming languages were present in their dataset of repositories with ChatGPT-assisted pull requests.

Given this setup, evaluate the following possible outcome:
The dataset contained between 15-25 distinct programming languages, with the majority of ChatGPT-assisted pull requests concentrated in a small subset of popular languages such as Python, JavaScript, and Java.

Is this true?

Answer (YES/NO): NO